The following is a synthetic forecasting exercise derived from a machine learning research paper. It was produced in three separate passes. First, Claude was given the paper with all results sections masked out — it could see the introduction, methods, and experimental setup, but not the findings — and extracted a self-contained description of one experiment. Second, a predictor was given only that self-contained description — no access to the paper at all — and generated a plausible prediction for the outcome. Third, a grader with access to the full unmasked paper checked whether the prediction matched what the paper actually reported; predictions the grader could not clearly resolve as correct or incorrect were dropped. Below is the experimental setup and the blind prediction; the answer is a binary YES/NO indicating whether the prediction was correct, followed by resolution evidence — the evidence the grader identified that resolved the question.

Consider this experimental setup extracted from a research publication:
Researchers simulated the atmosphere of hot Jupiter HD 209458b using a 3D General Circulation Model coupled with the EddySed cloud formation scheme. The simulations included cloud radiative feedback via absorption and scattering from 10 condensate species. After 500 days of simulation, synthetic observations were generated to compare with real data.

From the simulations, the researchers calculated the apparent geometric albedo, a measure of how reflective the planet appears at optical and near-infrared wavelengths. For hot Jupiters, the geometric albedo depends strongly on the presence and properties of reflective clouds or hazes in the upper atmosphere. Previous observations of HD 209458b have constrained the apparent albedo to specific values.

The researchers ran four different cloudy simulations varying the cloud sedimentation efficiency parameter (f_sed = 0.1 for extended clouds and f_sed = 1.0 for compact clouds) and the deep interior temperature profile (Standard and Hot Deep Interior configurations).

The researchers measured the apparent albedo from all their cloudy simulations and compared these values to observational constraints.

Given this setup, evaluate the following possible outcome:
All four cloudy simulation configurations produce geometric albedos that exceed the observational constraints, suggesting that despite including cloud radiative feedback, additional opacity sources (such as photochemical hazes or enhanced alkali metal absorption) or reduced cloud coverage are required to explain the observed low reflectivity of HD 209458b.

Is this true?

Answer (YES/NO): NO